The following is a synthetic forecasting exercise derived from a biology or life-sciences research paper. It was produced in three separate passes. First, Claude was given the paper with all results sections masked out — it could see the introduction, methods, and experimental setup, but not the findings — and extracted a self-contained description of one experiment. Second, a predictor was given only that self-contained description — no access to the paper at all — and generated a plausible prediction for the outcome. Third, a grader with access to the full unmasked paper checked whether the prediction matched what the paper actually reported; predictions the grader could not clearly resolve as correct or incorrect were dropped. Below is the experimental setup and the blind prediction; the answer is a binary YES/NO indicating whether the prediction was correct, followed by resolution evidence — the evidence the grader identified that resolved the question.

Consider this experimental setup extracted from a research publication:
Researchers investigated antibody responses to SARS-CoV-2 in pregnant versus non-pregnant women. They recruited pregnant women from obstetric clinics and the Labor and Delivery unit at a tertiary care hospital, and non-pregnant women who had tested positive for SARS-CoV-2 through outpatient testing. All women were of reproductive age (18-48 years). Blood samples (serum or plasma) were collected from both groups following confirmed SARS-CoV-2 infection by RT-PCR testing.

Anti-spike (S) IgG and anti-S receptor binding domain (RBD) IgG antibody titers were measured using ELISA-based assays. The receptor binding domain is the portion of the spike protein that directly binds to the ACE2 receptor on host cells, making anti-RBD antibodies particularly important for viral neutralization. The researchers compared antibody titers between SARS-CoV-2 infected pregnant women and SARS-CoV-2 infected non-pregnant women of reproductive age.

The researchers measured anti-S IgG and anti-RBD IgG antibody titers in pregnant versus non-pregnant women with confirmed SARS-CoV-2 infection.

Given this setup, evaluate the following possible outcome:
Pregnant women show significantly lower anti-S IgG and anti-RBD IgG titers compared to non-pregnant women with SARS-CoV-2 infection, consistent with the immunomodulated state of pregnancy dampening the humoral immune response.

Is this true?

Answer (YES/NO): NO